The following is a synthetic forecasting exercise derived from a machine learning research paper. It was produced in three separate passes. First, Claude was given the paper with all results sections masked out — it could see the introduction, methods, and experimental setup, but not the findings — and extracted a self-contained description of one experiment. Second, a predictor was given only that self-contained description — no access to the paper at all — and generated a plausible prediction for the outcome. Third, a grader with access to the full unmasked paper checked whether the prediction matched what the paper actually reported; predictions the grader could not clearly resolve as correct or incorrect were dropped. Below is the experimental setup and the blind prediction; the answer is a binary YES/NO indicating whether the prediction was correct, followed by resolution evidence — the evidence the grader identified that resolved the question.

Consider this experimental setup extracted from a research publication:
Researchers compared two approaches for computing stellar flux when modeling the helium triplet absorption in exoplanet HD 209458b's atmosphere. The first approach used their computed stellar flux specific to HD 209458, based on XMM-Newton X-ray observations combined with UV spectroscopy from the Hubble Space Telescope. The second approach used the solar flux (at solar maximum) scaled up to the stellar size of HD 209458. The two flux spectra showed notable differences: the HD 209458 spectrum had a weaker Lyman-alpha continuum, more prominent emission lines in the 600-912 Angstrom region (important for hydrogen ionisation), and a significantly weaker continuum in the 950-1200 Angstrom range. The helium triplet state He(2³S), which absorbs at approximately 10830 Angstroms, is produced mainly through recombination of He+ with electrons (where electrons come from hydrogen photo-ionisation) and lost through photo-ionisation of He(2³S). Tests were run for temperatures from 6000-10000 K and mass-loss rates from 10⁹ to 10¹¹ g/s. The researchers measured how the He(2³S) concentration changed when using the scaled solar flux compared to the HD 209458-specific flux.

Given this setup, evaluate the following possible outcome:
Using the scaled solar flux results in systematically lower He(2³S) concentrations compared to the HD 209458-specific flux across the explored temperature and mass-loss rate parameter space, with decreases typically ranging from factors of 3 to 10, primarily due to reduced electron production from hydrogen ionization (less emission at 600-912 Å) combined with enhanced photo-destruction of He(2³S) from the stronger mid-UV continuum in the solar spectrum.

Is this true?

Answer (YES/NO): NO